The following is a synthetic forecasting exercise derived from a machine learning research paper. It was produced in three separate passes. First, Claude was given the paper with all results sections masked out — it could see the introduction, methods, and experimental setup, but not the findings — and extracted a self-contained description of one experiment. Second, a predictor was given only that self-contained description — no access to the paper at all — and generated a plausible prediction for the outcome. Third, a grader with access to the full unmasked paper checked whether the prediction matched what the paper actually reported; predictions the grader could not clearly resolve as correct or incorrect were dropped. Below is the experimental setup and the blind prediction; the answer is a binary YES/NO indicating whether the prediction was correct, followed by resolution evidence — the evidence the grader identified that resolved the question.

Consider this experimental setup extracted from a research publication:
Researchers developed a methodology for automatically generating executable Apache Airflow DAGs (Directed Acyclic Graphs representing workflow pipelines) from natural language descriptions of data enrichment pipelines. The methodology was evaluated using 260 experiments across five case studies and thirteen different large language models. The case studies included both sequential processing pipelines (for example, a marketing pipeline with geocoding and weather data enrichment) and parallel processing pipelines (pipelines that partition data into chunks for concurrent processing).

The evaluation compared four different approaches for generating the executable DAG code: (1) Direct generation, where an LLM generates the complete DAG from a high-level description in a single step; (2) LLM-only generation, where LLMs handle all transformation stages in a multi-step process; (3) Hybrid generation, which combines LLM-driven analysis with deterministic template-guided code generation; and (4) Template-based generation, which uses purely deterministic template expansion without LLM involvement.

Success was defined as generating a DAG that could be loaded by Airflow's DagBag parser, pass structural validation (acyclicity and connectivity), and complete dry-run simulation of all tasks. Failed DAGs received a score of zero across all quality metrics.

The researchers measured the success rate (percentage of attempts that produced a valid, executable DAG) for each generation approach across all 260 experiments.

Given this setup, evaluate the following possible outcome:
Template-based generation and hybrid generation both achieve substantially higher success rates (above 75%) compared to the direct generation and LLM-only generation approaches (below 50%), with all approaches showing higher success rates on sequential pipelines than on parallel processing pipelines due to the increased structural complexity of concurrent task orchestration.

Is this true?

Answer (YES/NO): NO